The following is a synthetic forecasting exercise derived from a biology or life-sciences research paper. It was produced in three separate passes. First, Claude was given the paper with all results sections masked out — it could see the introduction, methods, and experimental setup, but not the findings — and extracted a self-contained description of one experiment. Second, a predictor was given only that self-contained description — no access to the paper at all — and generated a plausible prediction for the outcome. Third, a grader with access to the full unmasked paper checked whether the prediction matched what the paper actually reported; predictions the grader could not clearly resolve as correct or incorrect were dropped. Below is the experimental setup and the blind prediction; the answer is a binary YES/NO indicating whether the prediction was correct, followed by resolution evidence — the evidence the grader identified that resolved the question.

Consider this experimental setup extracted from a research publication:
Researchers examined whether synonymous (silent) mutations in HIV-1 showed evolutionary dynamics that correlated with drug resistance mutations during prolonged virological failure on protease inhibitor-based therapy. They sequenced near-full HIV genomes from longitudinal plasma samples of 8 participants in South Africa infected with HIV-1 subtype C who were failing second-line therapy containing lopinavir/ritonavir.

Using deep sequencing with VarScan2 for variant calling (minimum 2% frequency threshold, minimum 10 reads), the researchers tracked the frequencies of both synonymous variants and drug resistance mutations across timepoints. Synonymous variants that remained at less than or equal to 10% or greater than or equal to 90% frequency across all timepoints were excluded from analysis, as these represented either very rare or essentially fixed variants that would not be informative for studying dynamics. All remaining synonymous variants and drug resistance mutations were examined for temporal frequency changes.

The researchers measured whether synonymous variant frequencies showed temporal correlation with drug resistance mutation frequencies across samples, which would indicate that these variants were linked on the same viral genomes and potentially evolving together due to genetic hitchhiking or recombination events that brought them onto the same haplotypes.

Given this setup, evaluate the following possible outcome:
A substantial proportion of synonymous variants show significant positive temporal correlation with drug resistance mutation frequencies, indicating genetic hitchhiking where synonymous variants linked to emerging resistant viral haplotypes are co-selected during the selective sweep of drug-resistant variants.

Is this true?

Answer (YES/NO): NO